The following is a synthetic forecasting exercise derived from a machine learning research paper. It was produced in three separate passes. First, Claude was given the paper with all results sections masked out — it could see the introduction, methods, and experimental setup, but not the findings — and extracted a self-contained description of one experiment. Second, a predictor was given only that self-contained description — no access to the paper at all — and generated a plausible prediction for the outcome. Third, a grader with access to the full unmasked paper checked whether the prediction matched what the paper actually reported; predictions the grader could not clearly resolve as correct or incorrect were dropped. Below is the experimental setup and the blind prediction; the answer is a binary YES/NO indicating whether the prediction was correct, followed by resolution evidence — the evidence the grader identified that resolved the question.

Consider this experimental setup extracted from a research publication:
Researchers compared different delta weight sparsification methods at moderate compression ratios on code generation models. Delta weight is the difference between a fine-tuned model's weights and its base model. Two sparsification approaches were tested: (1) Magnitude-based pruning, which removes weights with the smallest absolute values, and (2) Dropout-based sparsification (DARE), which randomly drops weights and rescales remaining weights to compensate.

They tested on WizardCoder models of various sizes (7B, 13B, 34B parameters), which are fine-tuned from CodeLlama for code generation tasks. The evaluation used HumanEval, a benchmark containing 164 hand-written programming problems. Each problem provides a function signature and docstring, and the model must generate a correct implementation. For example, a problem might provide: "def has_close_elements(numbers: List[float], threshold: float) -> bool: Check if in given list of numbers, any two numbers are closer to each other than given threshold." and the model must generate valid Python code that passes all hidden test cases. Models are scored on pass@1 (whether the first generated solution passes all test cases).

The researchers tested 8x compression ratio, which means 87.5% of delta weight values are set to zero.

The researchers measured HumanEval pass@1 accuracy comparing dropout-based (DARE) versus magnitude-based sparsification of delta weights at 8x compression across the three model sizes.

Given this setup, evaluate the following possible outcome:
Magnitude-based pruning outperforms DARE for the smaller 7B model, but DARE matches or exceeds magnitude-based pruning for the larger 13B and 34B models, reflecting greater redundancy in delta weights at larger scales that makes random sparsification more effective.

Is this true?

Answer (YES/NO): NO